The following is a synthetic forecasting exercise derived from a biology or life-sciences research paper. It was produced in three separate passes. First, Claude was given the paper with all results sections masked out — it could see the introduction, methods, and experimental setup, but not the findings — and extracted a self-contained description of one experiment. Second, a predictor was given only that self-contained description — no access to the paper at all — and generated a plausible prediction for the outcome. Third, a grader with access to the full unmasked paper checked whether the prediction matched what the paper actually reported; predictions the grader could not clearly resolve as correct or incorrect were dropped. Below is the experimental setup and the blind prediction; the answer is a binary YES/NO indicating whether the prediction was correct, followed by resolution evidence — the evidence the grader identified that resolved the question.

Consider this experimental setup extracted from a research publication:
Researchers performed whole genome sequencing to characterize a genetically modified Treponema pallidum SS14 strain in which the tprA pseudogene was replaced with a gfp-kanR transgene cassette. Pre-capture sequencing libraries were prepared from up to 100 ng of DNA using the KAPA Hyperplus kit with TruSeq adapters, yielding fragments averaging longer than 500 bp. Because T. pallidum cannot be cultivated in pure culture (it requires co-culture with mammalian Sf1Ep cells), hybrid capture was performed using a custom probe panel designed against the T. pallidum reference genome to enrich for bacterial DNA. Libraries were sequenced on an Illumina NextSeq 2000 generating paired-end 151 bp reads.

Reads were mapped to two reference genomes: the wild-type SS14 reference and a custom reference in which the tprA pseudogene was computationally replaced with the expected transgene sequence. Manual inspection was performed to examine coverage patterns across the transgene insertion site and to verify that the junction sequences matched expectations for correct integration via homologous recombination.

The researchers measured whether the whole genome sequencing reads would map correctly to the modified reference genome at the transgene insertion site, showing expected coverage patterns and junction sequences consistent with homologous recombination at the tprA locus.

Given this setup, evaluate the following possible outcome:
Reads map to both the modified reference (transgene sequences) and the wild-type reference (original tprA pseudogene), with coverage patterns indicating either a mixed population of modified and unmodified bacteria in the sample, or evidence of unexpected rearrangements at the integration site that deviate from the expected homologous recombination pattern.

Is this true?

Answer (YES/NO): NO